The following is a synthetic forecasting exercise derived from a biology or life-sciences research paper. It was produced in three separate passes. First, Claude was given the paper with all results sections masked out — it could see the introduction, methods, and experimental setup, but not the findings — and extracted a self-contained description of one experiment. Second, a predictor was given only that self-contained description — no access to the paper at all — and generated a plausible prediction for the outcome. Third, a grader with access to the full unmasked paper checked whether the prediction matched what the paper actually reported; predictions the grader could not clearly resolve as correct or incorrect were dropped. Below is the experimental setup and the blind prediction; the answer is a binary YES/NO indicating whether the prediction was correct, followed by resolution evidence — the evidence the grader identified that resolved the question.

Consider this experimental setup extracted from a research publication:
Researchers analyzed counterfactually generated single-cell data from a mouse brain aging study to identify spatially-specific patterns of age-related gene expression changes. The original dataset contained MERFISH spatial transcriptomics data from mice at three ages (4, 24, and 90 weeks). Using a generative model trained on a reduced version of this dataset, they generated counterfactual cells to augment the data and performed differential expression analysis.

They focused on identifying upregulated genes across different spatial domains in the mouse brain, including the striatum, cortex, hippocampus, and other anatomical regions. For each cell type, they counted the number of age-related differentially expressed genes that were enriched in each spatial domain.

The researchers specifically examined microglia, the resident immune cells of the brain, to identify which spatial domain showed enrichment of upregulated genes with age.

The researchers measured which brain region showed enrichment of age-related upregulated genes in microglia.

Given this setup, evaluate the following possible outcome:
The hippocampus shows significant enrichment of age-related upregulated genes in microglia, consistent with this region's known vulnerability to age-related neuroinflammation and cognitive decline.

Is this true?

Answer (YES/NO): NO